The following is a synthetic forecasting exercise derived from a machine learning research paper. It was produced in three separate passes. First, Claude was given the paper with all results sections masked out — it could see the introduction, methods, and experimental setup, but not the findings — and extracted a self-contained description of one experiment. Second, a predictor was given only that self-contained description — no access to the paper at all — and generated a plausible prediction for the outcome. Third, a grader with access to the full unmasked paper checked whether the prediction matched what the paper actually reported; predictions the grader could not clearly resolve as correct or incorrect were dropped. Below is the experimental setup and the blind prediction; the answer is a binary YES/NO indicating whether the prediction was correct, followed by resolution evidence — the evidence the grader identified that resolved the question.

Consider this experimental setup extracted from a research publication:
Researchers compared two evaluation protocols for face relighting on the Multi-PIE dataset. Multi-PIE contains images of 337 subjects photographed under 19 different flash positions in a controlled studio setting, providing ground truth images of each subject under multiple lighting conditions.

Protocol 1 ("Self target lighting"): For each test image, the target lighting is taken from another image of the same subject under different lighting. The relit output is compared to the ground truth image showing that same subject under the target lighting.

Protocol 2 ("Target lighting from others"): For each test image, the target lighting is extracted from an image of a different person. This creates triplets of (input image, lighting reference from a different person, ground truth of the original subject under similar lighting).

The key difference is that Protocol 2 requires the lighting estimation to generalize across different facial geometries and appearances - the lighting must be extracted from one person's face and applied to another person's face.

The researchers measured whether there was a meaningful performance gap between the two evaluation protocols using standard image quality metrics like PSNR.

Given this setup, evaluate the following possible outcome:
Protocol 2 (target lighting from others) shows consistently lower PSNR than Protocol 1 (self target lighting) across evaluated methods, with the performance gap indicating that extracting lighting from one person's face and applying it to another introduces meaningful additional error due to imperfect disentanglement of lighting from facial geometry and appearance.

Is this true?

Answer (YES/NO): NO